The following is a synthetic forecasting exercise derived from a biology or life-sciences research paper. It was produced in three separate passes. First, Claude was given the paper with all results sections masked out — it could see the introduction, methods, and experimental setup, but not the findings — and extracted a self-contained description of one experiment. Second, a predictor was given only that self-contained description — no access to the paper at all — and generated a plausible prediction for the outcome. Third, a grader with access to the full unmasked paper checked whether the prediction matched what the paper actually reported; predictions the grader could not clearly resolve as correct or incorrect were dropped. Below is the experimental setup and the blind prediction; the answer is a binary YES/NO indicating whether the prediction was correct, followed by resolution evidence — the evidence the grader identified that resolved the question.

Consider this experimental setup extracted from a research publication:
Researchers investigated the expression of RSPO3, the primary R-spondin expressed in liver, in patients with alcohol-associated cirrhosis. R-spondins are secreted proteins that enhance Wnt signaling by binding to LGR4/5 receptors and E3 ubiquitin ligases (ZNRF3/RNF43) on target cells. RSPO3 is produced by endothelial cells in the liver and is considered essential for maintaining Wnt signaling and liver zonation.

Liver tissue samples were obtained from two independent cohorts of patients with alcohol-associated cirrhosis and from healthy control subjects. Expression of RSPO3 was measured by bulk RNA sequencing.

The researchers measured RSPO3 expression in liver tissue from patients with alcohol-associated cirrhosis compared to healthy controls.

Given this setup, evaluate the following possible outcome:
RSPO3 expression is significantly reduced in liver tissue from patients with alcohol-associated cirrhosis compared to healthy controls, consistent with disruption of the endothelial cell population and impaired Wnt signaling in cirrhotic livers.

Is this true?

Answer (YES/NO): NO